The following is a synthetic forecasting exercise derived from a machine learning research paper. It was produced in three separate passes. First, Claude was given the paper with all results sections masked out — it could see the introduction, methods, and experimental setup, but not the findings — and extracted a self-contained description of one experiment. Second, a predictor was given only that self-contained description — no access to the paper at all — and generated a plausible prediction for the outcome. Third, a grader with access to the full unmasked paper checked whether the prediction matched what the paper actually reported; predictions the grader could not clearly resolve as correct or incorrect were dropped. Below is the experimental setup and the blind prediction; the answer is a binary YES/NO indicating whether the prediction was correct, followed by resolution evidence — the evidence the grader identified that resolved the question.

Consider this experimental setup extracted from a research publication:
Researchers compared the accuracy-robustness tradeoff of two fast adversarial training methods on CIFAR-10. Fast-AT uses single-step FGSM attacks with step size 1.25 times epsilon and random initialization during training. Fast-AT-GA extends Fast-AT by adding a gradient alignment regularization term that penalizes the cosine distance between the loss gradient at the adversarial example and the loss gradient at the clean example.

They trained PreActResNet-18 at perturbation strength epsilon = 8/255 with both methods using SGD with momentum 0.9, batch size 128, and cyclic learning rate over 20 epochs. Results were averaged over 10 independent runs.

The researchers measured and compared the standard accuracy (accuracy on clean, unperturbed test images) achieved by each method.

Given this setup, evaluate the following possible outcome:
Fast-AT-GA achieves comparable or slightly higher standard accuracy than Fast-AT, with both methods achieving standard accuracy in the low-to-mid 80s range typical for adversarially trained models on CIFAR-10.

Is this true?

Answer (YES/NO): NO